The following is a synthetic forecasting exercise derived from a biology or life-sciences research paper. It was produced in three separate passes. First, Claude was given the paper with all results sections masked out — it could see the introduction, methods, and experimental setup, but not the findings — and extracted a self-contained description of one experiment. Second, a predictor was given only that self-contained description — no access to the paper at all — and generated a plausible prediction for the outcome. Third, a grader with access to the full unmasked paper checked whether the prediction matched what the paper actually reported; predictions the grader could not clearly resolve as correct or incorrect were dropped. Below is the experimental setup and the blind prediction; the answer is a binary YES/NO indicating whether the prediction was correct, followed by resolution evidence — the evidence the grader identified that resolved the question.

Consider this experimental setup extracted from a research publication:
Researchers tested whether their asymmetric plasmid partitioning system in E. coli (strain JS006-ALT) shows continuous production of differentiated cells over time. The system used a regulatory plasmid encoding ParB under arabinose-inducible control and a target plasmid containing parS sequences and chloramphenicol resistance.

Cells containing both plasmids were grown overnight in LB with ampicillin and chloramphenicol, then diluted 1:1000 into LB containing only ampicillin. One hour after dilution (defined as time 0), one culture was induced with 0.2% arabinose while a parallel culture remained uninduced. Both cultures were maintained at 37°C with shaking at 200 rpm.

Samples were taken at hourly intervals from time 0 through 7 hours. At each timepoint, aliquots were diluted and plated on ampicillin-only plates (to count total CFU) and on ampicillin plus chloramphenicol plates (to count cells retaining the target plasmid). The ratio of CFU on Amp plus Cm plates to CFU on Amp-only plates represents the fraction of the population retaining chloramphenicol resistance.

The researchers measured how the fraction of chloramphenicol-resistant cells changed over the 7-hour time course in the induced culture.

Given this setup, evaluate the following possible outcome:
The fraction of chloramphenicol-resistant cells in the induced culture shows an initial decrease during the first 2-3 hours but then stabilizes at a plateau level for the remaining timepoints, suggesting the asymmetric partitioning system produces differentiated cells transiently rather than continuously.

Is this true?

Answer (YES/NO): NO